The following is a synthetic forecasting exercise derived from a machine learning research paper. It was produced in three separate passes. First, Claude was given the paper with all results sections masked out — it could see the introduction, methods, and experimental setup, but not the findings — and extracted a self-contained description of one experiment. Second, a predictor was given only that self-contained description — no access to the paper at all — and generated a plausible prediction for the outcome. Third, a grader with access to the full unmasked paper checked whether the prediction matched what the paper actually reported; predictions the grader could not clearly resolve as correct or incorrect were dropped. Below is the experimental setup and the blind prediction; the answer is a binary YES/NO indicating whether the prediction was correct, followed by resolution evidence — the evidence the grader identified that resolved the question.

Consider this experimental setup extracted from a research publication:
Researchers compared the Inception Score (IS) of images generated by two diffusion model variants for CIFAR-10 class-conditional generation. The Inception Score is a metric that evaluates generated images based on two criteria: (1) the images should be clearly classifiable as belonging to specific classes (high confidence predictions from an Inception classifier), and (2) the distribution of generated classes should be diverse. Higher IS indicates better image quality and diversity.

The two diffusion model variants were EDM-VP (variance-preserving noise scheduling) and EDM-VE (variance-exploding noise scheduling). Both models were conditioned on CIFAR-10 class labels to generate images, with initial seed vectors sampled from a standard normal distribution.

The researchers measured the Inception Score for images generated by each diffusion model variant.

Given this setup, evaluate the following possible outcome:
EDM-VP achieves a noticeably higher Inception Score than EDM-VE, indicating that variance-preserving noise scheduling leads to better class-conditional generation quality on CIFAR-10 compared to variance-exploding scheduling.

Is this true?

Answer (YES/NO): NO